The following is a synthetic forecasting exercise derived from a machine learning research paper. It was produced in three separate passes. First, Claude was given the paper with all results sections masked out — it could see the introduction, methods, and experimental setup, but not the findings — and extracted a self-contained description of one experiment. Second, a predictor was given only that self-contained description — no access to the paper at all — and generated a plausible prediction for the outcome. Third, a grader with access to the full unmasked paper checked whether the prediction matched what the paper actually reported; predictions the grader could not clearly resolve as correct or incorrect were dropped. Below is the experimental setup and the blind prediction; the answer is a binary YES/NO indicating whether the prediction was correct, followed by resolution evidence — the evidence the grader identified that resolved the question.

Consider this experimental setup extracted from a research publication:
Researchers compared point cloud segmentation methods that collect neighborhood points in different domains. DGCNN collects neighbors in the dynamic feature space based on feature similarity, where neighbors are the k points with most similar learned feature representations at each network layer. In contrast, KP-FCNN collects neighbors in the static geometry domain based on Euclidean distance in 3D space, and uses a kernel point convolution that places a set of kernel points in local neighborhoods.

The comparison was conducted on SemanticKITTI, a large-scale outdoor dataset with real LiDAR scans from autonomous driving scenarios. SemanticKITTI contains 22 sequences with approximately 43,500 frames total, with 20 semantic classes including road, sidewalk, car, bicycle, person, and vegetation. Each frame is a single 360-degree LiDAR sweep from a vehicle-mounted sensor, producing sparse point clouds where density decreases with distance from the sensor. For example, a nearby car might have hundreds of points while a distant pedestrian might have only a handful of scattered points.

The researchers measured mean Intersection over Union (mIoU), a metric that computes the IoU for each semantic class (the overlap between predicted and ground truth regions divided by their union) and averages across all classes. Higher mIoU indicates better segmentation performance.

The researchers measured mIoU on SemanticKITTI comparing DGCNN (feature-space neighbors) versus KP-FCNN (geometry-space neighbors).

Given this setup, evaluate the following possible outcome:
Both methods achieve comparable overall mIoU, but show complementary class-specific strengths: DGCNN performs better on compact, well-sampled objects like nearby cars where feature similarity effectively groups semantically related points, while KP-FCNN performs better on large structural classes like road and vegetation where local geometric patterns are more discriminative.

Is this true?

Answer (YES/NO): NO